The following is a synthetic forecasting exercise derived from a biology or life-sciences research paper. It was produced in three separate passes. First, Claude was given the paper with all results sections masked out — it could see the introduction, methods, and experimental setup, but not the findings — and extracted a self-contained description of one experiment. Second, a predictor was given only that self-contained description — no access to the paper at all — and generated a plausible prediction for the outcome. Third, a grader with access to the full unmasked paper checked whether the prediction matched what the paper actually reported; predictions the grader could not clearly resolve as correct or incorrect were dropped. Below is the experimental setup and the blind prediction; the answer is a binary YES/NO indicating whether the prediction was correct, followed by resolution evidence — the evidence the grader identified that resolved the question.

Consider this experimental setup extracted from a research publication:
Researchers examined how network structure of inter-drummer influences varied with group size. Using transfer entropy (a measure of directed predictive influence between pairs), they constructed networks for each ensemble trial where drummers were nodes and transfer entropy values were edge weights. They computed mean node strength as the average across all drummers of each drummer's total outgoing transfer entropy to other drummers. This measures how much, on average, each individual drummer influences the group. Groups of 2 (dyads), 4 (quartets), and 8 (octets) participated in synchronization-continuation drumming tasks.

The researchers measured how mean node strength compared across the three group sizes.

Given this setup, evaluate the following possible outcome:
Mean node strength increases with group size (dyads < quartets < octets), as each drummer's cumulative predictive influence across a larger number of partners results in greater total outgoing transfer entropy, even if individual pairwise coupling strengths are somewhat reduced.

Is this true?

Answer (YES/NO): YES